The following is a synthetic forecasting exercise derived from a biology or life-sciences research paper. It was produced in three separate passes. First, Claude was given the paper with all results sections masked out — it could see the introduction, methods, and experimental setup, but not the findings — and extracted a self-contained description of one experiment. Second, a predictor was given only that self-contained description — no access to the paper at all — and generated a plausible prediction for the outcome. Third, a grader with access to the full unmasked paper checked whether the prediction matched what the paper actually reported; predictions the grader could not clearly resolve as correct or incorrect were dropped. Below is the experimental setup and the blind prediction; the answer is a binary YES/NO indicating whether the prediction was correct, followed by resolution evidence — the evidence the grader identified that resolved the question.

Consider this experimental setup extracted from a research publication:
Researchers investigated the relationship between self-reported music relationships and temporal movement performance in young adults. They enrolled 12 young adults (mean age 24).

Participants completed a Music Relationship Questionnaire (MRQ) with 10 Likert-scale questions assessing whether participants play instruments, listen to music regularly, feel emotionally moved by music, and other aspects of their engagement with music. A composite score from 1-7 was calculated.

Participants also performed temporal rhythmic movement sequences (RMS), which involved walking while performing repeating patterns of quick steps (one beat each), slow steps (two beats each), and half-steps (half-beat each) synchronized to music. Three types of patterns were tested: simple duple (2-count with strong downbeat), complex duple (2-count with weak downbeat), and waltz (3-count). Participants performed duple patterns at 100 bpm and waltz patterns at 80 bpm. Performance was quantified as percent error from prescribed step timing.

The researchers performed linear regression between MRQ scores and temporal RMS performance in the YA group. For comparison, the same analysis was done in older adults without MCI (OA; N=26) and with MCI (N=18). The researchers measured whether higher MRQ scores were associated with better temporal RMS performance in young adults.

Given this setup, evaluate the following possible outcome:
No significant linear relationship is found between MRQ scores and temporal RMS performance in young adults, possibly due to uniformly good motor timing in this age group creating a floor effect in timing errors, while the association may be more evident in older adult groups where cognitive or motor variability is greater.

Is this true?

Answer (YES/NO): NO